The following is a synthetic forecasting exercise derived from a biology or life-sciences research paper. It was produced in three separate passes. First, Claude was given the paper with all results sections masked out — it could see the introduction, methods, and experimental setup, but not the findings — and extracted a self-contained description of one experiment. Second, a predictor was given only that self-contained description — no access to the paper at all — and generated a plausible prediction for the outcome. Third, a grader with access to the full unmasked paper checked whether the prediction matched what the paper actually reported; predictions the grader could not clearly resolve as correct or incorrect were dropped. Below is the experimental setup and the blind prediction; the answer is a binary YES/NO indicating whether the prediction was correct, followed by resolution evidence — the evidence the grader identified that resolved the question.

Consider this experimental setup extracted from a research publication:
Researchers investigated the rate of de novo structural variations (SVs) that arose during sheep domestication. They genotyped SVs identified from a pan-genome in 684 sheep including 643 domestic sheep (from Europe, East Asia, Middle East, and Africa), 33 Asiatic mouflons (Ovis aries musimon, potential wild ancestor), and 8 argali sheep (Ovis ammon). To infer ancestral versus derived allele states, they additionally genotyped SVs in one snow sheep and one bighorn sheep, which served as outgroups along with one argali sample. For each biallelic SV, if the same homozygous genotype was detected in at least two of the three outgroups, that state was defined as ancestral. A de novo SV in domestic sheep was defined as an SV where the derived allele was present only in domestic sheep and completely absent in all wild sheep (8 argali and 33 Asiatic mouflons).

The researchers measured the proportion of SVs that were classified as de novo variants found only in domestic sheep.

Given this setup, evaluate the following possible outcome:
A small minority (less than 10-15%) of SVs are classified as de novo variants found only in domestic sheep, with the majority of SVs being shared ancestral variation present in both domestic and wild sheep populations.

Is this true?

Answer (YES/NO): NO